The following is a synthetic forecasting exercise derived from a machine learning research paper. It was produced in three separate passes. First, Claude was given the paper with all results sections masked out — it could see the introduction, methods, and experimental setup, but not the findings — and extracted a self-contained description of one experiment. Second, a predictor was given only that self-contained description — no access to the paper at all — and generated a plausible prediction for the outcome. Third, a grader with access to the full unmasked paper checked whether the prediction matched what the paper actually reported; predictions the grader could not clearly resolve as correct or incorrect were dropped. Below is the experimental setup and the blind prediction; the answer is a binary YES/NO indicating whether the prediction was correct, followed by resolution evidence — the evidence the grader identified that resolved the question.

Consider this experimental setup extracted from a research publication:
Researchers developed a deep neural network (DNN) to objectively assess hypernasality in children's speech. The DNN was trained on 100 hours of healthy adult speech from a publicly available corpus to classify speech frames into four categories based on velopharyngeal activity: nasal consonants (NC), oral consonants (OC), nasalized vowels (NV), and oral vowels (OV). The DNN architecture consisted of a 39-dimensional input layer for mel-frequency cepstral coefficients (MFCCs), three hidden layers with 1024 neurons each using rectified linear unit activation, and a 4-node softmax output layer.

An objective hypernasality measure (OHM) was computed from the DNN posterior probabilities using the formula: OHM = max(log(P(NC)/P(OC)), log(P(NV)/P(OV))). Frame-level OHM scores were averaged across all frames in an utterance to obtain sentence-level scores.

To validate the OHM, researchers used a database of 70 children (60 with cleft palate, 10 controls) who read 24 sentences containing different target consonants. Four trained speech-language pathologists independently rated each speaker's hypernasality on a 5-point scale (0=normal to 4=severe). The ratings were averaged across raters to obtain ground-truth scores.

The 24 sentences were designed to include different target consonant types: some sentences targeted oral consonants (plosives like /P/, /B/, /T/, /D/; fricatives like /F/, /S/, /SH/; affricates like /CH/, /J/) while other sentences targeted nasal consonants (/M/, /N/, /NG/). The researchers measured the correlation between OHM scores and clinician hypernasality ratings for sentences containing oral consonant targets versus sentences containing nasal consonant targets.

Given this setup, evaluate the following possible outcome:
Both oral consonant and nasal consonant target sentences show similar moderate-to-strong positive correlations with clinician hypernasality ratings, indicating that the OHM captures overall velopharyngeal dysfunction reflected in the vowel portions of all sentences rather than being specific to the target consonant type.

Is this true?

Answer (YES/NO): NO